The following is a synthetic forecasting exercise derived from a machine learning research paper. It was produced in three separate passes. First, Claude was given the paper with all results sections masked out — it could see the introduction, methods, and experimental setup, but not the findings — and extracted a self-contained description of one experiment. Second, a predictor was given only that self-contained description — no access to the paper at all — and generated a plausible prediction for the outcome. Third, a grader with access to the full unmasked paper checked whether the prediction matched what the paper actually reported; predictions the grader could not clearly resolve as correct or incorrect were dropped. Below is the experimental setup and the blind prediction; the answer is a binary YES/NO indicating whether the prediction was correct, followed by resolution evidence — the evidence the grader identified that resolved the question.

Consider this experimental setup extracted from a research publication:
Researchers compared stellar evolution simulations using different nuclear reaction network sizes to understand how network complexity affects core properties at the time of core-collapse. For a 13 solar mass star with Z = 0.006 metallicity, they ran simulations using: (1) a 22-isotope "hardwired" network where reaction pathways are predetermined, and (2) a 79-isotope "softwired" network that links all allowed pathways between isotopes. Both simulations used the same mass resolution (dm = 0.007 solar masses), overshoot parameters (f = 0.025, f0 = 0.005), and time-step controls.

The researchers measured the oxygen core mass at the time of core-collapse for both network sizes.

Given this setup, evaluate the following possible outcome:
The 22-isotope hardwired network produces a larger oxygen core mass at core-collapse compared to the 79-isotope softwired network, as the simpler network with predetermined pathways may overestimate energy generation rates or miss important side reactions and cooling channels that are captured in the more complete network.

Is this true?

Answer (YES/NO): YES